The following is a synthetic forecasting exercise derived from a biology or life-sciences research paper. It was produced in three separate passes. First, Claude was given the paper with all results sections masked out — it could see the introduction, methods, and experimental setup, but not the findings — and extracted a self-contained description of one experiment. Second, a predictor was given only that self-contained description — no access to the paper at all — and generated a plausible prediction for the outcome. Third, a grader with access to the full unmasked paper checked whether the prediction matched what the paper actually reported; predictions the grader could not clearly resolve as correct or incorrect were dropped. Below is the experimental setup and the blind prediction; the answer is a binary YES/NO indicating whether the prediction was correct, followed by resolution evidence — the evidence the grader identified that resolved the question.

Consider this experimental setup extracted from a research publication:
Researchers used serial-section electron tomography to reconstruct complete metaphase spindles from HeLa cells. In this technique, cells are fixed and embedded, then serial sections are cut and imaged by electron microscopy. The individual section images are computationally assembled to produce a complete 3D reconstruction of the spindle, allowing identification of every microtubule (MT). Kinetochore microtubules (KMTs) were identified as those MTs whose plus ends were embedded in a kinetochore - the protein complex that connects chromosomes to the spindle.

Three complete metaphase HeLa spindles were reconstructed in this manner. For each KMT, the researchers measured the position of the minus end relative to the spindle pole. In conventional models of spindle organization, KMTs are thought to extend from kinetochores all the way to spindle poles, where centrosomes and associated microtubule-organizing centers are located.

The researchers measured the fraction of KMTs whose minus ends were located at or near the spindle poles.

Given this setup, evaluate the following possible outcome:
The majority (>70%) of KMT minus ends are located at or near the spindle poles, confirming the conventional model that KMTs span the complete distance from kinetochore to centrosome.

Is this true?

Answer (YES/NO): NO